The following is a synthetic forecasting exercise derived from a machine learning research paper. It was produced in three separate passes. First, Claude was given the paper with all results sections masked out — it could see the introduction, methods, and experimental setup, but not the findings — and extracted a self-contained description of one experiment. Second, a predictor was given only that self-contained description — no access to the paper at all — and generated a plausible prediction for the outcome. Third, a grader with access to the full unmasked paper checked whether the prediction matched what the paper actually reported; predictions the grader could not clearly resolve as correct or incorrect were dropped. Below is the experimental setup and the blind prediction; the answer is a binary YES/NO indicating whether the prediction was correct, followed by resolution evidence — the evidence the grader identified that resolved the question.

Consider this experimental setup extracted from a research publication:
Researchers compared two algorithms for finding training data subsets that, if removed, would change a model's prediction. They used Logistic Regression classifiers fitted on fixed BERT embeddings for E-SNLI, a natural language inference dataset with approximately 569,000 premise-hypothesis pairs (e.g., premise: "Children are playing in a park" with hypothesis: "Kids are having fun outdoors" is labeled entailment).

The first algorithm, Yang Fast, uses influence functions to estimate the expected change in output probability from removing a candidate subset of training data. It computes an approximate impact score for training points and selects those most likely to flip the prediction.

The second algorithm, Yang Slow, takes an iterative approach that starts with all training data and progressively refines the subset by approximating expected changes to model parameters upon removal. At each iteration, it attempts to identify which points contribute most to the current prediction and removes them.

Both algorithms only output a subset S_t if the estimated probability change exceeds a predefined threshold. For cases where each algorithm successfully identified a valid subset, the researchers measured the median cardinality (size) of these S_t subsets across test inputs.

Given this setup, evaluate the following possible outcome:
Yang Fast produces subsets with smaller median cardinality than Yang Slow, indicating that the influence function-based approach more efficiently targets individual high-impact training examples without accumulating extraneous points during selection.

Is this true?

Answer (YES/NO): NO